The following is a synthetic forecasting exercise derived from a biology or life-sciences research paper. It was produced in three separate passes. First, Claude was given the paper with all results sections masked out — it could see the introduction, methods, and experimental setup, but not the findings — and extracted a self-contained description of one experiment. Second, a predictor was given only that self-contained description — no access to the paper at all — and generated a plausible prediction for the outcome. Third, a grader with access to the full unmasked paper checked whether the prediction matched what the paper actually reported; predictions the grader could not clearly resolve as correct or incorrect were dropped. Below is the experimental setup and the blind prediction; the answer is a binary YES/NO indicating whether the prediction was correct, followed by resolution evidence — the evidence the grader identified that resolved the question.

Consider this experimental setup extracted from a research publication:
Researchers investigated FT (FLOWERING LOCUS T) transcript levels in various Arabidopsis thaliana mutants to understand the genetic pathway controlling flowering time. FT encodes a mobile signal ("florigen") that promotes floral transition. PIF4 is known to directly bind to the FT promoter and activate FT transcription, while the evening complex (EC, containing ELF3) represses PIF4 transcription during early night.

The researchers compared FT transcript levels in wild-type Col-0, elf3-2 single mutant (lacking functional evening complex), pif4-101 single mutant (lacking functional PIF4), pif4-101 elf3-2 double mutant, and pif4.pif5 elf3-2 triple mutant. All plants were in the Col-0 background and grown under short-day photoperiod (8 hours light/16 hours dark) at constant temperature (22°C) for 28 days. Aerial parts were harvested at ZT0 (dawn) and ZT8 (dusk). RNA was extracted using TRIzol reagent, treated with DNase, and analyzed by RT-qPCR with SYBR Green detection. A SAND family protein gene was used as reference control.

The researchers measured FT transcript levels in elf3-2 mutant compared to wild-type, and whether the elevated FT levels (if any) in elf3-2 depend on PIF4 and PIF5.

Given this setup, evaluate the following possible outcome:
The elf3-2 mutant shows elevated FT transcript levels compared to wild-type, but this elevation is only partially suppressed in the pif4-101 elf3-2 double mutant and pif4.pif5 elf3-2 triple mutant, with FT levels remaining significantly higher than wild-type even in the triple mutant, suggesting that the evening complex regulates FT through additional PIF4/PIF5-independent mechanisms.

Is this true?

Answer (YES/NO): YES